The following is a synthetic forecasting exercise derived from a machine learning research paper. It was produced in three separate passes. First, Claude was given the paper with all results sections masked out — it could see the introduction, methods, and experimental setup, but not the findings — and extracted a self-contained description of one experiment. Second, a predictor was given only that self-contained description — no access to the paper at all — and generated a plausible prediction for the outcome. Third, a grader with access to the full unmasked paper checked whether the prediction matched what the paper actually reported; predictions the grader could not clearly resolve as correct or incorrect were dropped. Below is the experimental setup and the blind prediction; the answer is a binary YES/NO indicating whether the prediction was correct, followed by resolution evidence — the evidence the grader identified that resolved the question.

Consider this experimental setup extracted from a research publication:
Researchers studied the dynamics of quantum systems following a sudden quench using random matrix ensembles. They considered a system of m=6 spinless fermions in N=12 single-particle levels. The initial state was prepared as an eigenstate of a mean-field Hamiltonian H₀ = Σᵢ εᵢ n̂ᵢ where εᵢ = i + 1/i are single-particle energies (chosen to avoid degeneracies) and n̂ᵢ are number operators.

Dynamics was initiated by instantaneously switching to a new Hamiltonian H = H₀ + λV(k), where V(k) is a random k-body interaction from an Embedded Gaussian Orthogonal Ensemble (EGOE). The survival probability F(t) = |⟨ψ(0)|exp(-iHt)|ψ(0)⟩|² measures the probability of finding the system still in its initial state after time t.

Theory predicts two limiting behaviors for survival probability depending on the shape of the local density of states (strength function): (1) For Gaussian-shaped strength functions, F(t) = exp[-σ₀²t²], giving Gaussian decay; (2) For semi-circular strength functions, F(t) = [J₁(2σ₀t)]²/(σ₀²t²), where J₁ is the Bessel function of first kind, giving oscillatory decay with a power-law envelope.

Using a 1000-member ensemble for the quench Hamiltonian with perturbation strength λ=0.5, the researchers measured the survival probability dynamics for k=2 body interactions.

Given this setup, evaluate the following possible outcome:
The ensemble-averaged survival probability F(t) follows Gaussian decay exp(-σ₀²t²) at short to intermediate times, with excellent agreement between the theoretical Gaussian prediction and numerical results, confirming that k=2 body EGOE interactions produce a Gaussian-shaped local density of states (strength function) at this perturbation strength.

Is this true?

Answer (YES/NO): YES